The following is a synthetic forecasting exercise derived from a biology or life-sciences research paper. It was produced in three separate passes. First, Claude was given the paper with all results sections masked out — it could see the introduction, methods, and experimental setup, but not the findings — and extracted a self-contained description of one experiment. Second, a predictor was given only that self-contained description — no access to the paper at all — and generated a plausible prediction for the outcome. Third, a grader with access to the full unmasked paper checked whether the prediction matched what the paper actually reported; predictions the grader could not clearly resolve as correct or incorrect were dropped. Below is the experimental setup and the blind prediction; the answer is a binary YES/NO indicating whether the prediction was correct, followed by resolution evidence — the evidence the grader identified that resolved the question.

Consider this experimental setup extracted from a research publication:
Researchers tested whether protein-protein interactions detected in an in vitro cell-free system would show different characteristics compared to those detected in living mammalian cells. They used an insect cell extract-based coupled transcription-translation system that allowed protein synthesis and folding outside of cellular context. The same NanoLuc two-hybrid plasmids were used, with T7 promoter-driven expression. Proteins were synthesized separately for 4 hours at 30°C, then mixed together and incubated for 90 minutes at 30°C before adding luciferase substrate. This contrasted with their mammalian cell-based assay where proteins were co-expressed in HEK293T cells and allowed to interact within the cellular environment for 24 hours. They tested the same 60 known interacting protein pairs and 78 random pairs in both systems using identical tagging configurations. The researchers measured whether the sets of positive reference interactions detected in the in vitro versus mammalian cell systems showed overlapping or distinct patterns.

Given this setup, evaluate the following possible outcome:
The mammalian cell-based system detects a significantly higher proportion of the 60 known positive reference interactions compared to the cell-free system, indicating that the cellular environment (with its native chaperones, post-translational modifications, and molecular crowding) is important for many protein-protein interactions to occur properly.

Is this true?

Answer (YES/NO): NO